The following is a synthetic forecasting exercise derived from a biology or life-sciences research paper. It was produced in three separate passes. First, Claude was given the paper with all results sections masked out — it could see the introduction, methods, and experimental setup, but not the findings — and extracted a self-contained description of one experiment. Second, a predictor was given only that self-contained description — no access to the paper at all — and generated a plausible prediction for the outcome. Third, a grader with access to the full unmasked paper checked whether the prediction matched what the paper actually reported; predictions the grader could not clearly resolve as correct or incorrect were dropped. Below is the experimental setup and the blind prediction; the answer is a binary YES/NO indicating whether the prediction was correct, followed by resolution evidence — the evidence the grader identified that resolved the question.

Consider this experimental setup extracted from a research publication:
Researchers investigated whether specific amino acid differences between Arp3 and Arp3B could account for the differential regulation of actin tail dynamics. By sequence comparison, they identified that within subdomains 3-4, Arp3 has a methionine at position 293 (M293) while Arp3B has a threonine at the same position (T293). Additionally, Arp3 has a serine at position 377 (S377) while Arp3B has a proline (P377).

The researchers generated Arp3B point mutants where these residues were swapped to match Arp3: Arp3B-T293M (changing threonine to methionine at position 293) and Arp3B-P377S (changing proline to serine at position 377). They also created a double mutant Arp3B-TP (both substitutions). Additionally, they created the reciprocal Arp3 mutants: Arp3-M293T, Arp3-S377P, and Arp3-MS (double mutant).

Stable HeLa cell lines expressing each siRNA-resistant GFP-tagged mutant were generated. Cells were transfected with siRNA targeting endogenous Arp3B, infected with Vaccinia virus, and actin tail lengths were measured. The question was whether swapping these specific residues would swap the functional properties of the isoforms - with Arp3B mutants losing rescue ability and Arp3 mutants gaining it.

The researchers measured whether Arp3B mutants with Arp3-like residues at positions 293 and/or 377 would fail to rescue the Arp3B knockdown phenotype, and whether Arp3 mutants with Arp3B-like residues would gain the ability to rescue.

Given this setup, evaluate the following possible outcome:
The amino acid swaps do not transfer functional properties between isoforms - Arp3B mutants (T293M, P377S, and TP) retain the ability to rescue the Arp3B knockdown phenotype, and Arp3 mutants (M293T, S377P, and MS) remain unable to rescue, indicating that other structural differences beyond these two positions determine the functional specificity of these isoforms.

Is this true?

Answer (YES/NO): NO